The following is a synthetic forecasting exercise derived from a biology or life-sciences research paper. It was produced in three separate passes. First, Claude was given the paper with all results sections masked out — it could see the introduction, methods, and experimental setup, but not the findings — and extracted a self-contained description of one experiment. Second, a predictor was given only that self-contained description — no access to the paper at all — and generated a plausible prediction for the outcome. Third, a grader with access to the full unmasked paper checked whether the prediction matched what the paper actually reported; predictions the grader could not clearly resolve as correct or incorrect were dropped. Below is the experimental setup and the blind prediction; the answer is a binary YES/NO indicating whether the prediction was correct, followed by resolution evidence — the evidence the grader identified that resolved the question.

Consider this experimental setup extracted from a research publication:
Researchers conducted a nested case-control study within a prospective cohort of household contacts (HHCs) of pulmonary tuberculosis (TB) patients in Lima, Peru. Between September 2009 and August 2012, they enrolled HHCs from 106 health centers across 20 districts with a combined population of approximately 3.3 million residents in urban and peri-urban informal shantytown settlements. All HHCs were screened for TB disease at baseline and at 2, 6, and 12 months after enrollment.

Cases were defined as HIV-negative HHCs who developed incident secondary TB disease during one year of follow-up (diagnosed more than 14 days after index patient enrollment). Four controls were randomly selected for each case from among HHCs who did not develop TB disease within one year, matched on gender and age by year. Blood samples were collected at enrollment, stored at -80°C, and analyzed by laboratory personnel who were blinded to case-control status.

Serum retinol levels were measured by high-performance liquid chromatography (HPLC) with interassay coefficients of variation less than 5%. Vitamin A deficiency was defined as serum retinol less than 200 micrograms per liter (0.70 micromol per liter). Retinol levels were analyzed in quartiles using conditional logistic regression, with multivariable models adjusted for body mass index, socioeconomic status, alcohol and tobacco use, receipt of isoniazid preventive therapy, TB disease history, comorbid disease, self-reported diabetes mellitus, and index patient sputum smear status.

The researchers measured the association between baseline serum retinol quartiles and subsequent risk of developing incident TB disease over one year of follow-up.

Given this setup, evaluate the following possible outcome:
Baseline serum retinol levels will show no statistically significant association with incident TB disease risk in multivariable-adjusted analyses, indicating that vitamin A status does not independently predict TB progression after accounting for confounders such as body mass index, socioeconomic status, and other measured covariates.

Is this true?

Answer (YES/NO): NO